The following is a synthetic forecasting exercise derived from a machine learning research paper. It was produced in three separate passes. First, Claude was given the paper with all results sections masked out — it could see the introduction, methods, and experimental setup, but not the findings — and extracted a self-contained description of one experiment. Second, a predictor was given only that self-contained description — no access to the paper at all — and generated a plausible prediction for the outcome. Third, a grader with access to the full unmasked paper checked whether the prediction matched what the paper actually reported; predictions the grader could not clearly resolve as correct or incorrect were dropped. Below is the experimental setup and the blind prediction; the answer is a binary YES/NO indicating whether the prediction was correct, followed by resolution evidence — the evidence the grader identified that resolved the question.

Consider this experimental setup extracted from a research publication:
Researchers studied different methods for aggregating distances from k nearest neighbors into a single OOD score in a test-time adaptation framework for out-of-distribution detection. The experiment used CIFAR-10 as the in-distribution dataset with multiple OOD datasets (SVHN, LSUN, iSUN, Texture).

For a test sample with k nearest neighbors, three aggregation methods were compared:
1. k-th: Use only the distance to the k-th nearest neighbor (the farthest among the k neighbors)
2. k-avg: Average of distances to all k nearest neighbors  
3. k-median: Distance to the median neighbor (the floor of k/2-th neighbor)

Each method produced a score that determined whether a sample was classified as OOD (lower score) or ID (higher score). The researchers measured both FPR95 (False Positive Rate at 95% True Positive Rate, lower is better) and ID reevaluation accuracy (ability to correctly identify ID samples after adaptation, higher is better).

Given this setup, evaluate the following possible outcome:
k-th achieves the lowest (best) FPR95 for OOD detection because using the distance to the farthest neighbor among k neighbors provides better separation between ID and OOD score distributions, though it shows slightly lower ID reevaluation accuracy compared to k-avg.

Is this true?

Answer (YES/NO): NO